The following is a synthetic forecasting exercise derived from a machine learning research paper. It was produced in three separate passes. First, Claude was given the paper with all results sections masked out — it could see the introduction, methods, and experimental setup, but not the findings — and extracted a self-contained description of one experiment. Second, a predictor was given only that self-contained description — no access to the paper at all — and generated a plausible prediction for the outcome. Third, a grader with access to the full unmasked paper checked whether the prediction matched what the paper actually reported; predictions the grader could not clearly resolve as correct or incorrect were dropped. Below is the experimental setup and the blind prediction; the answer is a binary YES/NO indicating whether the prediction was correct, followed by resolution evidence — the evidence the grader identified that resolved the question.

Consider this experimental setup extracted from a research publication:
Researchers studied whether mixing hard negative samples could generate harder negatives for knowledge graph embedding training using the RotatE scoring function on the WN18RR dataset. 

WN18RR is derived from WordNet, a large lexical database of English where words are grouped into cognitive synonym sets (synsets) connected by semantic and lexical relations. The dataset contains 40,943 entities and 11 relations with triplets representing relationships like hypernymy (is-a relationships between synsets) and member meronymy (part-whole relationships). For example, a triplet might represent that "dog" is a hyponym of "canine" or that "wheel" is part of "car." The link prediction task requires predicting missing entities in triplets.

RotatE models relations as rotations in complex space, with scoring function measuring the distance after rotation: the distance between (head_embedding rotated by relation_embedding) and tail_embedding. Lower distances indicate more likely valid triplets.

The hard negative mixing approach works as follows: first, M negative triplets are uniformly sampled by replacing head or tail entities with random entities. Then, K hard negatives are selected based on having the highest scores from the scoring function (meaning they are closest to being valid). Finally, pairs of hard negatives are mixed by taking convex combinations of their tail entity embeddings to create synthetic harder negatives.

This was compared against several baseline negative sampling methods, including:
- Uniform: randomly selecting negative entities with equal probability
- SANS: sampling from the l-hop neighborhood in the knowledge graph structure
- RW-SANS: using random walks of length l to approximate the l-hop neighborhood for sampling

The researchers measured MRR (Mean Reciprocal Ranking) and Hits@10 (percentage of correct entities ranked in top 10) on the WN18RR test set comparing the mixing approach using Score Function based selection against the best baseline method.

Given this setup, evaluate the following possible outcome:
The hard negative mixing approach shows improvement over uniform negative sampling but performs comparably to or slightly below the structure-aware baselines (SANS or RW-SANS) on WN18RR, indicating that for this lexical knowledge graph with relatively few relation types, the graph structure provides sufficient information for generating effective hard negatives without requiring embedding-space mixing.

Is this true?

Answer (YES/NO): NO